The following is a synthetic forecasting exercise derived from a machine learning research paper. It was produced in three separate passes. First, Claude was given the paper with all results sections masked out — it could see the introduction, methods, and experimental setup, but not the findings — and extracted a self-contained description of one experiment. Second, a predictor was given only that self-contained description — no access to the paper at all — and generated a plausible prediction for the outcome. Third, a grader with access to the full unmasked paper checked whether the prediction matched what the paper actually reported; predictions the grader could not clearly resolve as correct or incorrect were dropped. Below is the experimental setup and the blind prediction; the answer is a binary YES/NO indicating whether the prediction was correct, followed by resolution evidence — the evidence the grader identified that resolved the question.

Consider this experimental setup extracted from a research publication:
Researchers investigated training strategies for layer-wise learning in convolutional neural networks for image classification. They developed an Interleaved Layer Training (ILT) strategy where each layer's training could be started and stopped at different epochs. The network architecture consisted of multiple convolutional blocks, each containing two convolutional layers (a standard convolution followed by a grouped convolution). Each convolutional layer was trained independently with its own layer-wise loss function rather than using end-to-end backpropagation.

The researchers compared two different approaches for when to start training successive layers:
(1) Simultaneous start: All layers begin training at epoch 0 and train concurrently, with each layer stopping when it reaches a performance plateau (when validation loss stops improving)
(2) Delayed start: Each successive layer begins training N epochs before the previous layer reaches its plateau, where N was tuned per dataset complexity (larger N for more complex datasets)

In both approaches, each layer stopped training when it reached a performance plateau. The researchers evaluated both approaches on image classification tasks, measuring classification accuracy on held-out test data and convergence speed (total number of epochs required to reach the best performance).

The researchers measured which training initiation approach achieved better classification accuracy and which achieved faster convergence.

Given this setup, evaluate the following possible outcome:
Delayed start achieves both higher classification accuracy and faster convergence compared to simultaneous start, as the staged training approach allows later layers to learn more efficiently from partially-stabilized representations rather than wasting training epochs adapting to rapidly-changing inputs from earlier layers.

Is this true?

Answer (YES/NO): NO